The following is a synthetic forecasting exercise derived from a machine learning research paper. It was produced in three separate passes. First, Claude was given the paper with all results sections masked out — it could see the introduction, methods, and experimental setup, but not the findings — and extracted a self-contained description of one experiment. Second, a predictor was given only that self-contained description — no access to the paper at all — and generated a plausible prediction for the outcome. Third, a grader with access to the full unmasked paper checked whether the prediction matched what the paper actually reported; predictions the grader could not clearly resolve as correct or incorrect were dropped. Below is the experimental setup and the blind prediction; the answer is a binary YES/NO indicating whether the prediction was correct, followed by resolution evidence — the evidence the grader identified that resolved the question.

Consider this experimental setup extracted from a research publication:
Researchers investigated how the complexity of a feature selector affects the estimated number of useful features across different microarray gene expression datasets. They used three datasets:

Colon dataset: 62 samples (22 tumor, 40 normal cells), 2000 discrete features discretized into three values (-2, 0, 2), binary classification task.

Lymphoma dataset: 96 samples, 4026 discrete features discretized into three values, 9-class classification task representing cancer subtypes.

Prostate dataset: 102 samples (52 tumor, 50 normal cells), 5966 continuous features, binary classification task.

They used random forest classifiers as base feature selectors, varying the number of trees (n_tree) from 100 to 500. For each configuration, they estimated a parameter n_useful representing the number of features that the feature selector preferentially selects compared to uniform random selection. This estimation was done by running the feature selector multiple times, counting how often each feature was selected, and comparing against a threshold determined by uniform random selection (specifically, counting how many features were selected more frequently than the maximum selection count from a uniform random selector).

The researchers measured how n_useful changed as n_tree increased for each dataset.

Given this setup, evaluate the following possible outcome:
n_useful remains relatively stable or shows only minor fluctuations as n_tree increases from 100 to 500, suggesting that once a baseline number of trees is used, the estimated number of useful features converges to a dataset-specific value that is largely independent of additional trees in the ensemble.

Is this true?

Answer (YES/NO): NO